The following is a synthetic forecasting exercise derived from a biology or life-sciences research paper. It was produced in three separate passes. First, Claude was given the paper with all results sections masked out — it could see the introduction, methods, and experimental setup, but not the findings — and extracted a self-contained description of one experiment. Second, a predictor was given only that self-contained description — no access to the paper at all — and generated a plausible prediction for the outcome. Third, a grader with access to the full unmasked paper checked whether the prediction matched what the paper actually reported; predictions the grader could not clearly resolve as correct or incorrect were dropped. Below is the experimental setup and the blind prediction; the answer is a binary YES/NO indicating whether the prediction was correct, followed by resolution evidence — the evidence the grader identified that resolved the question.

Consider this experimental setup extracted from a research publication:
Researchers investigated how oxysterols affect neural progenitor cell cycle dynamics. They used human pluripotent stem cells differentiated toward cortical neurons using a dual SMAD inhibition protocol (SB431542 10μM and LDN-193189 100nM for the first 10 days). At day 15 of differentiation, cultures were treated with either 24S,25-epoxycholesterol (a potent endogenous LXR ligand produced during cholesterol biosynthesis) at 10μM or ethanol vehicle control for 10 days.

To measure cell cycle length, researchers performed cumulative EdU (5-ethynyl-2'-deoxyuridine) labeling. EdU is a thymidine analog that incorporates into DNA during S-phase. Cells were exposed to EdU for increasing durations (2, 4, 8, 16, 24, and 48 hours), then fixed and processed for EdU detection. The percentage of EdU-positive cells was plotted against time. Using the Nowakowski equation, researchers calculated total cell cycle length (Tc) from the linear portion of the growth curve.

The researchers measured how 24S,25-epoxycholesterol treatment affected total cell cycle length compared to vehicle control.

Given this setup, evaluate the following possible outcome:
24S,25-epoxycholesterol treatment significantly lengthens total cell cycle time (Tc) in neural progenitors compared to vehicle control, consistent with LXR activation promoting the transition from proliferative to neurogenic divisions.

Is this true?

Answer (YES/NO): NO